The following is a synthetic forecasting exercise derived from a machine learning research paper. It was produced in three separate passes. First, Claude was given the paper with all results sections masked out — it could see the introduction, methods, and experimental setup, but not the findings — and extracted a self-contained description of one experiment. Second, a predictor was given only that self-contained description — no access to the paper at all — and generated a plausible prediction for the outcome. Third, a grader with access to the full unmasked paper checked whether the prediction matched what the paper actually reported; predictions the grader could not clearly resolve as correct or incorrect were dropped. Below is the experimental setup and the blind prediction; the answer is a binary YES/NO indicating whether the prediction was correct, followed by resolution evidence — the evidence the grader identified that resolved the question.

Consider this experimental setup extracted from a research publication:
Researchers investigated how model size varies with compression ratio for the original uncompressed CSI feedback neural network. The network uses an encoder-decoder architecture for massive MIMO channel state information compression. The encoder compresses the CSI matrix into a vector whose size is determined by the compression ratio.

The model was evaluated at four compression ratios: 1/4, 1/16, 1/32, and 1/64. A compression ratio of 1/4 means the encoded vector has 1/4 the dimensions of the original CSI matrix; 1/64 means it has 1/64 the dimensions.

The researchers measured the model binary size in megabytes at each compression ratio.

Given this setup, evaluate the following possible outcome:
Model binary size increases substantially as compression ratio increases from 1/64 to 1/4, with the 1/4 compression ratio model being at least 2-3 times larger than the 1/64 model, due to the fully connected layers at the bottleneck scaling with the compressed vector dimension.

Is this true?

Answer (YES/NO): YES